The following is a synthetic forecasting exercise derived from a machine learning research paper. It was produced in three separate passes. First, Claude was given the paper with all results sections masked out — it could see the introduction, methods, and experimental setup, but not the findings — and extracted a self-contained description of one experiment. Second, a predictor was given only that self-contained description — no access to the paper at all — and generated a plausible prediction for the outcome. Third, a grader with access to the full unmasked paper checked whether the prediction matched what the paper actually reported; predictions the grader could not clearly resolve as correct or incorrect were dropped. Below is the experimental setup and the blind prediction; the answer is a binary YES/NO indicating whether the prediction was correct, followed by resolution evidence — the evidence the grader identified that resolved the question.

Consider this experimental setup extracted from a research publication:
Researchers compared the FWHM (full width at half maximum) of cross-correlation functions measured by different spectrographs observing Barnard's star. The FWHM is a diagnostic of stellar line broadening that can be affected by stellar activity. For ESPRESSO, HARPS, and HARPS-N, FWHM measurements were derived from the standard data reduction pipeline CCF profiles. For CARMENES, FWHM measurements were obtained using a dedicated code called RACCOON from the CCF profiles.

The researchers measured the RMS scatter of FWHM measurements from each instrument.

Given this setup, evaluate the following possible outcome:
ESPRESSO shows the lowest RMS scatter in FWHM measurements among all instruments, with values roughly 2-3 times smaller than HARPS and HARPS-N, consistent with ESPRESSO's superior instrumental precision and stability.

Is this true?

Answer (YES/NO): NO